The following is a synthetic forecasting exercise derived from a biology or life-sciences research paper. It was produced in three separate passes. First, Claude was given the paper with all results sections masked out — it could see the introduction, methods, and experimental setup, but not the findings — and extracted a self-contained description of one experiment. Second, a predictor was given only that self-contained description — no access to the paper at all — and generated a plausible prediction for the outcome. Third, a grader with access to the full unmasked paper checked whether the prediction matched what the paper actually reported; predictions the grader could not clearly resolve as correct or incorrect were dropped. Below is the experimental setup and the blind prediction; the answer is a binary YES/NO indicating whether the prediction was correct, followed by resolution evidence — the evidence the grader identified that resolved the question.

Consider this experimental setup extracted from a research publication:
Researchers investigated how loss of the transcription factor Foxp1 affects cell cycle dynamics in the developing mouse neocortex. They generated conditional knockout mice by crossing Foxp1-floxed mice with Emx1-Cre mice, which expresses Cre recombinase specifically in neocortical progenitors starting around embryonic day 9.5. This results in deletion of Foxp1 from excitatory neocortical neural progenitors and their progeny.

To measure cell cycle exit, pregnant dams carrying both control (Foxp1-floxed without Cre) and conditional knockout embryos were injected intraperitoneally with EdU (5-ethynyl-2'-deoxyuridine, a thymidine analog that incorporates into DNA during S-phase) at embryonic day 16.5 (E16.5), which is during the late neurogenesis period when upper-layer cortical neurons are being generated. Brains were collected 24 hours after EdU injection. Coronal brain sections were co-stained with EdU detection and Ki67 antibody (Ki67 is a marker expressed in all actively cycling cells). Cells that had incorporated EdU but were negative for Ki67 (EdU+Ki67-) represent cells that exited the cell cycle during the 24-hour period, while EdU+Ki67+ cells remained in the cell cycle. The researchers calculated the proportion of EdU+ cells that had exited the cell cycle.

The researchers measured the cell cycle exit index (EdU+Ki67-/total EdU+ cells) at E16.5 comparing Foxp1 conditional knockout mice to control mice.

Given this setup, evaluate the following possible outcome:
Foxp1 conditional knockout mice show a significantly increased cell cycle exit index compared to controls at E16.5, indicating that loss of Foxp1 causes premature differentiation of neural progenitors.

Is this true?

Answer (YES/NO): YES